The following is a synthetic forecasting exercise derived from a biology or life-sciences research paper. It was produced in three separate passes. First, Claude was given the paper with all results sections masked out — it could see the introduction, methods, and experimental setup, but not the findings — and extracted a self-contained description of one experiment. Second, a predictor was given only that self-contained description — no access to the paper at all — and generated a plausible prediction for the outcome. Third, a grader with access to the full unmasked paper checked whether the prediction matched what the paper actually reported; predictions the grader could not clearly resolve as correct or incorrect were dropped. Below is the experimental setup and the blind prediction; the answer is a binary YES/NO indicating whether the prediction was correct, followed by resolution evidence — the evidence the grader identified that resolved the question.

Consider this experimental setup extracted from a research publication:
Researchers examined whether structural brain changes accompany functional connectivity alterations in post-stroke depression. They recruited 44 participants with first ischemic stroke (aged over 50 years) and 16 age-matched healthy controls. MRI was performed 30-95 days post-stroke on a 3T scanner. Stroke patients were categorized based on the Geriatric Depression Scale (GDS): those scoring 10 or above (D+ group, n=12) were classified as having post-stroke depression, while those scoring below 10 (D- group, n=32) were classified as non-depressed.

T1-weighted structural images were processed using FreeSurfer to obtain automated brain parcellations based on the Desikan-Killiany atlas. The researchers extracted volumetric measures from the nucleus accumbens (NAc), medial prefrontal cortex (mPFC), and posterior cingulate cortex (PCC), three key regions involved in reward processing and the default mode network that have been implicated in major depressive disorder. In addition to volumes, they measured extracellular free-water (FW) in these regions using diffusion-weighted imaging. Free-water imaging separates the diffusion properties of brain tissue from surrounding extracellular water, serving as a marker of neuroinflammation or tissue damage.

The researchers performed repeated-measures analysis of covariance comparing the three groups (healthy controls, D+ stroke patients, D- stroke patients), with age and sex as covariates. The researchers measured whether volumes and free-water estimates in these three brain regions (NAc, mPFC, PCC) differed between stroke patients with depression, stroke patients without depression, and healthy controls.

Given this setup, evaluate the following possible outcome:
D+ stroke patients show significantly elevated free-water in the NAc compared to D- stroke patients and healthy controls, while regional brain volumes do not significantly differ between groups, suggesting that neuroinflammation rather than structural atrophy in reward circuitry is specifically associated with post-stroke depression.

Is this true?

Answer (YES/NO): NO